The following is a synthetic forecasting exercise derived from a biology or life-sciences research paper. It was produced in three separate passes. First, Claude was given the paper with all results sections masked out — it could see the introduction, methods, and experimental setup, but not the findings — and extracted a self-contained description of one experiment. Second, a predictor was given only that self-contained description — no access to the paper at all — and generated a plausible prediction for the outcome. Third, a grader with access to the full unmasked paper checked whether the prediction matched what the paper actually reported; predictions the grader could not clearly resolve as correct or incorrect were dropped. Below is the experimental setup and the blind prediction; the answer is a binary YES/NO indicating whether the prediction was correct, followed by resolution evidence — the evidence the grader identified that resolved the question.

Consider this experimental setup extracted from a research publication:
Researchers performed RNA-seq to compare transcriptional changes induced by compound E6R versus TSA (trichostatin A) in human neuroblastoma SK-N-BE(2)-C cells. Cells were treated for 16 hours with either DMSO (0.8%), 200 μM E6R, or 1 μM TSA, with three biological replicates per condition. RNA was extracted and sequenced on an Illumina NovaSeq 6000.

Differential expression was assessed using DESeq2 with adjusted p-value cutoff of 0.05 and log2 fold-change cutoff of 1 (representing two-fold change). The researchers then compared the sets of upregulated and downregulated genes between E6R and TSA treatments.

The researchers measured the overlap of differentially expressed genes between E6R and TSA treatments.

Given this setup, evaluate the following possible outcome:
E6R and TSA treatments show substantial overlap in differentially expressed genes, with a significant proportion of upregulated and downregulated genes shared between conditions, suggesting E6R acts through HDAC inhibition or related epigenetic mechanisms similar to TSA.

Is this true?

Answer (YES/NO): YES